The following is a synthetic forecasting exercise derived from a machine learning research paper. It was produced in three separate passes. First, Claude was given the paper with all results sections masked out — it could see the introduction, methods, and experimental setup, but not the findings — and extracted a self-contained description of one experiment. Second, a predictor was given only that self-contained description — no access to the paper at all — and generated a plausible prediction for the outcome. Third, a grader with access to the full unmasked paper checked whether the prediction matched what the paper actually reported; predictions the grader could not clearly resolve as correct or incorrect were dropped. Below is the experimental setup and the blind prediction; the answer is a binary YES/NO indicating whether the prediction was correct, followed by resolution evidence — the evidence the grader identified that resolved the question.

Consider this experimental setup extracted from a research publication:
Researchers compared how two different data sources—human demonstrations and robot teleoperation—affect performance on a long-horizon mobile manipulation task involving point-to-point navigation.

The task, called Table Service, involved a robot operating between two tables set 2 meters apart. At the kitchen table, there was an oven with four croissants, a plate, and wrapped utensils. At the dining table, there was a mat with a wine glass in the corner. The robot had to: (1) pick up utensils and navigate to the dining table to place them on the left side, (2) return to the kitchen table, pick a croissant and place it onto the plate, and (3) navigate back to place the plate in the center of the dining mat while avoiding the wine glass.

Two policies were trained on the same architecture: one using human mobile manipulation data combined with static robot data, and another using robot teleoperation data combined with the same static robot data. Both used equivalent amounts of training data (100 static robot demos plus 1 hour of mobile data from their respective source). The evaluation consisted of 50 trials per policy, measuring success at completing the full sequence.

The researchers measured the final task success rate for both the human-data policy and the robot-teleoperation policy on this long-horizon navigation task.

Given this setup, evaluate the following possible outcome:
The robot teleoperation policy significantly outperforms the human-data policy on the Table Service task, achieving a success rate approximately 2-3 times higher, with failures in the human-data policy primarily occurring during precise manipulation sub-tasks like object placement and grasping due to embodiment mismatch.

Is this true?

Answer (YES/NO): NO